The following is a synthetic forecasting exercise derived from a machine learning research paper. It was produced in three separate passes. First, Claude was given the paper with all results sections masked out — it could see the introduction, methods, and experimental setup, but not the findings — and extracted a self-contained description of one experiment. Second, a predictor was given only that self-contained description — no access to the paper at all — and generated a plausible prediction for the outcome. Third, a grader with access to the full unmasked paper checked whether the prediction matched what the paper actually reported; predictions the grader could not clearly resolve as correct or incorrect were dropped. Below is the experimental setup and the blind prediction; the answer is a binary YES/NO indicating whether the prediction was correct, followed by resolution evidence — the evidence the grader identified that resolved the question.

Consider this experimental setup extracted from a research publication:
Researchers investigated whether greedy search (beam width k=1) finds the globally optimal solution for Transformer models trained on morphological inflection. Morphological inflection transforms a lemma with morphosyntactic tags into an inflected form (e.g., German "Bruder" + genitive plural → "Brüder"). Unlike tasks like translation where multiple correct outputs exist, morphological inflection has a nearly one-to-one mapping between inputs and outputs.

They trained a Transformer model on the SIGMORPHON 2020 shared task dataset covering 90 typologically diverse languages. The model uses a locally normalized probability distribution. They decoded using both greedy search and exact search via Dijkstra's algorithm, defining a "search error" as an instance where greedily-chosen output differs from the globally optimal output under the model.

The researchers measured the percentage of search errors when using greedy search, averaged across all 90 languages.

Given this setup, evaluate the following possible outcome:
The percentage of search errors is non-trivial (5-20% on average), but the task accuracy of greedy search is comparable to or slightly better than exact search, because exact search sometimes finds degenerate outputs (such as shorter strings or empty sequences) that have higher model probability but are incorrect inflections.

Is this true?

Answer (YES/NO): NO